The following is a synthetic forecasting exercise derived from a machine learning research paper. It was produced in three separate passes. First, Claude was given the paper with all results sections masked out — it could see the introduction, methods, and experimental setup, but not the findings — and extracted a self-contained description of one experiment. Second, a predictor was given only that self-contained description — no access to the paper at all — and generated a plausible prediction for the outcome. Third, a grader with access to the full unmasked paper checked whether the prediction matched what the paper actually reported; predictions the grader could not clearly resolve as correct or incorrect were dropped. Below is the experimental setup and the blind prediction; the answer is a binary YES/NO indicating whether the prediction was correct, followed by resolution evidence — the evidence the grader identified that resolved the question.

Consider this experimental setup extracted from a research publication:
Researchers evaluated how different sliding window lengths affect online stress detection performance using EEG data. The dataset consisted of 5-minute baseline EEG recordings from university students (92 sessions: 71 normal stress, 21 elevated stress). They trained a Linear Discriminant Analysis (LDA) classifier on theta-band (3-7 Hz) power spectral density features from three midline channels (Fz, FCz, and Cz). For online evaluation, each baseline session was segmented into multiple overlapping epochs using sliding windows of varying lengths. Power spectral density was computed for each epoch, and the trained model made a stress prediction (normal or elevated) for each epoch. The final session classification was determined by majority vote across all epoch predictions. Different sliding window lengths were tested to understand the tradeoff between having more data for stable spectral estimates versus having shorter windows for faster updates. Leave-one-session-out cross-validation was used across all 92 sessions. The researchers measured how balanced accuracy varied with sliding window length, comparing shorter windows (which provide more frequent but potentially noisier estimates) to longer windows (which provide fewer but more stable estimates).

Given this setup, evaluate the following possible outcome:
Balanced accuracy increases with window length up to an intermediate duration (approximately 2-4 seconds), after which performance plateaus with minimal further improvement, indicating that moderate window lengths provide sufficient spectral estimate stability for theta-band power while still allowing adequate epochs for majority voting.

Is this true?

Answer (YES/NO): NO